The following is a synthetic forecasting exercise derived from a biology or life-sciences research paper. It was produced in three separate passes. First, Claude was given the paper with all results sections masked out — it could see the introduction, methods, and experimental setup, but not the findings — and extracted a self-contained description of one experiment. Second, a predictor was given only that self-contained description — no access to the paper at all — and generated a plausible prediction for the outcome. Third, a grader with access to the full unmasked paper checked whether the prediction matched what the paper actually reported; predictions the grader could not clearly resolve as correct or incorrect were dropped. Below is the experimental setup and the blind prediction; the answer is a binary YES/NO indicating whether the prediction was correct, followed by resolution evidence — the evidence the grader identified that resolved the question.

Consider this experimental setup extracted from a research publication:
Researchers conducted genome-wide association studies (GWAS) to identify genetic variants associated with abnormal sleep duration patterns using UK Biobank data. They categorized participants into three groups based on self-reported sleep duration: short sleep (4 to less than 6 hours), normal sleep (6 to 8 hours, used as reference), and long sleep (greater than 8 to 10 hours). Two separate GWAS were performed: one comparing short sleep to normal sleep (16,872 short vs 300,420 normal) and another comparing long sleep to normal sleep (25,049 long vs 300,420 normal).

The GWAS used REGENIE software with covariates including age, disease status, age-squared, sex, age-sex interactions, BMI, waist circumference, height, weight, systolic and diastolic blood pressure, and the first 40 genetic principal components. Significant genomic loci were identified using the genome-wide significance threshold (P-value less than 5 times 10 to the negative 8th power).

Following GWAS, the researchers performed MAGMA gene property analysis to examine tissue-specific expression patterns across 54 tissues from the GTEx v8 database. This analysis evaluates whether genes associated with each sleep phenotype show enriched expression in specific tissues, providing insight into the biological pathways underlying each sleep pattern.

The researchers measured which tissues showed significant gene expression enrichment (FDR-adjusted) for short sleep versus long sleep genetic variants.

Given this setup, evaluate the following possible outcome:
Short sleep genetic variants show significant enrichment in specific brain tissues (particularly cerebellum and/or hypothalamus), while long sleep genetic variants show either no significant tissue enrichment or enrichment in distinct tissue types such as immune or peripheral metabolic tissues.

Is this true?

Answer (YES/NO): YES